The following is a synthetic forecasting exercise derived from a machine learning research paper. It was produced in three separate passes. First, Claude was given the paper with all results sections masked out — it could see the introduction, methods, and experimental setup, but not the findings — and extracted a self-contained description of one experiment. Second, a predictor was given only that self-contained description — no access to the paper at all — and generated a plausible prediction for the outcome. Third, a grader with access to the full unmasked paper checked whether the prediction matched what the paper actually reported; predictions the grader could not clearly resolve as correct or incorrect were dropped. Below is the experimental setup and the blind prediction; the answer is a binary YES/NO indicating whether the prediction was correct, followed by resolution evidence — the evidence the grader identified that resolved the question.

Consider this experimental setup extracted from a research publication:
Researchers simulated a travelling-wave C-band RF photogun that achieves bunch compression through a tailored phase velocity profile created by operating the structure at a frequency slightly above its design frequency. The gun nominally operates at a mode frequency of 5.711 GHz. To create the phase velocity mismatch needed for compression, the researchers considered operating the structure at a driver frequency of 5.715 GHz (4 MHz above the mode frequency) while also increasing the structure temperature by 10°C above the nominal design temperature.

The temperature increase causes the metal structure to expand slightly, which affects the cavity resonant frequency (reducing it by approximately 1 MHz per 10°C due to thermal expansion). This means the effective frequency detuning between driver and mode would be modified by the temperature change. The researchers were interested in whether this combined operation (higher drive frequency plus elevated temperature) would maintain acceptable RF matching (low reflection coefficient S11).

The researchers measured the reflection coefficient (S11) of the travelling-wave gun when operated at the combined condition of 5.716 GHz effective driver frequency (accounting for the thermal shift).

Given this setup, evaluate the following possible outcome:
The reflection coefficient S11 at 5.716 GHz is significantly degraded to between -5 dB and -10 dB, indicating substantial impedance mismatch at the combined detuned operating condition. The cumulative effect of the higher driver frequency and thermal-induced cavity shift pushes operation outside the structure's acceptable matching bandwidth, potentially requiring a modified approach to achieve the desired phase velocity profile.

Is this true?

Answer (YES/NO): NO